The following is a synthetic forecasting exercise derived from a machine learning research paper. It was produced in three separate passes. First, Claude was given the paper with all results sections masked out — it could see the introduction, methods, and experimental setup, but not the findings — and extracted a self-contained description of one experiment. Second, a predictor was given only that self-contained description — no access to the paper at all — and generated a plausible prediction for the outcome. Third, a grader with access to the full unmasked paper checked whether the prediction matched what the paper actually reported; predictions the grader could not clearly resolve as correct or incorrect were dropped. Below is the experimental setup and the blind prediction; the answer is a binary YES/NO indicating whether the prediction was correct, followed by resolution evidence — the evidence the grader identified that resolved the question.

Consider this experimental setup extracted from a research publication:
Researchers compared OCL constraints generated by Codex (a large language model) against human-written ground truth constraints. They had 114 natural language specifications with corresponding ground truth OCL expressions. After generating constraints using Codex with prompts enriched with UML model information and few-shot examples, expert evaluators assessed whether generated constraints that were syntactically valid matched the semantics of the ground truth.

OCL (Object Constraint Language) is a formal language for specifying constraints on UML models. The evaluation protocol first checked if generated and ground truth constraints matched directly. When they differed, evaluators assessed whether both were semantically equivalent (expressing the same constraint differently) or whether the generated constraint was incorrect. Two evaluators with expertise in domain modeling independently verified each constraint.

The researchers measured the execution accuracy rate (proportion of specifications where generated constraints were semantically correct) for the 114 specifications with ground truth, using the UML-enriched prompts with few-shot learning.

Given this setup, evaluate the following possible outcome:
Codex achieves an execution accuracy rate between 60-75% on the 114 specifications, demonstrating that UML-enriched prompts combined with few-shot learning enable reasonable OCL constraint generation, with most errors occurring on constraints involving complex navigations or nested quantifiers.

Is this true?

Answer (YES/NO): NO